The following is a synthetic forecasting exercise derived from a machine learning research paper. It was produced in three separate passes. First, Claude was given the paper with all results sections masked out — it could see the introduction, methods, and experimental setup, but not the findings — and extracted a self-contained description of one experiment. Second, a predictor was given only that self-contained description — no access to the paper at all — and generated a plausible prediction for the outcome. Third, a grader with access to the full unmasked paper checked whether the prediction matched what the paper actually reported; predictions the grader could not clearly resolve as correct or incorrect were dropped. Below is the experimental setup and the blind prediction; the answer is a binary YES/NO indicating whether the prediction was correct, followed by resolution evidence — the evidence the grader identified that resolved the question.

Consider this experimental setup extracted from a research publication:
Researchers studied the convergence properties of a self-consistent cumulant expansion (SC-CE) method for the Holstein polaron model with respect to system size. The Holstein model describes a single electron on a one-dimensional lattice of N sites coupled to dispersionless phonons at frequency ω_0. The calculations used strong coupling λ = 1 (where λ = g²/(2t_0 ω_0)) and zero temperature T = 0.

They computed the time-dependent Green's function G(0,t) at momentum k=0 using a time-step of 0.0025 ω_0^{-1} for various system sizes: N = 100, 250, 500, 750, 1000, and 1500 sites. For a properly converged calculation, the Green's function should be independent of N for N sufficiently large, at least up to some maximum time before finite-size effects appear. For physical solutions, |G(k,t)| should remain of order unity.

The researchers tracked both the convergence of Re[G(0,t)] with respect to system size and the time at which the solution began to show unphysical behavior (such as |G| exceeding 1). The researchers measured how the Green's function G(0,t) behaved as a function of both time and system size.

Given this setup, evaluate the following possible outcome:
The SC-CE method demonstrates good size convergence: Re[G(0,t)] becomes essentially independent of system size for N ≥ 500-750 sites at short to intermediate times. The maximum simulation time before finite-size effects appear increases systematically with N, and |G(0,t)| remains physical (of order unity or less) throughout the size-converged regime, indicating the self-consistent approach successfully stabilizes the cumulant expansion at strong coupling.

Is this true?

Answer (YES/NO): NO